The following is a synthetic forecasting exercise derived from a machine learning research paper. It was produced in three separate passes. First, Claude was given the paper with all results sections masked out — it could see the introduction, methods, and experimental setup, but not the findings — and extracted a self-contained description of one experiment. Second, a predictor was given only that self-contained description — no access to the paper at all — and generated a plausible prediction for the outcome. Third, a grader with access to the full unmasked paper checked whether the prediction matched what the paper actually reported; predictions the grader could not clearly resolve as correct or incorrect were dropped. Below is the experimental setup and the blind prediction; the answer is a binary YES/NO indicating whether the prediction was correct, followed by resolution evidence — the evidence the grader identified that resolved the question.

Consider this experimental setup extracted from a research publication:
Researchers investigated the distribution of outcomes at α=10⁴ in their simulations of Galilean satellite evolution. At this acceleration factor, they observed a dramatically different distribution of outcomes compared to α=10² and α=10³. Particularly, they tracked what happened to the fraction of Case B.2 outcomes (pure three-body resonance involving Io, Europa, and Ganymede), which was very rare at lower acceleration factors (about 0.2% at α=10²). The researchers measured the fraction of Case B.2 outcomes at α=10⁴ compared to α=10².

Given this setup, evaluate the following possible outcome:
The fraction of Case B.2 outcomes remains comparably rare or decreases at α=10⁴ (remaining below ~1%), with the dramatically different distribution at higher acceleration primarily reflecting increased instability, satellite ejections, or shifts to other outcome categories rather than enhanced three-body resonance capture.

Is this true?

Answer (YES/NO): NO